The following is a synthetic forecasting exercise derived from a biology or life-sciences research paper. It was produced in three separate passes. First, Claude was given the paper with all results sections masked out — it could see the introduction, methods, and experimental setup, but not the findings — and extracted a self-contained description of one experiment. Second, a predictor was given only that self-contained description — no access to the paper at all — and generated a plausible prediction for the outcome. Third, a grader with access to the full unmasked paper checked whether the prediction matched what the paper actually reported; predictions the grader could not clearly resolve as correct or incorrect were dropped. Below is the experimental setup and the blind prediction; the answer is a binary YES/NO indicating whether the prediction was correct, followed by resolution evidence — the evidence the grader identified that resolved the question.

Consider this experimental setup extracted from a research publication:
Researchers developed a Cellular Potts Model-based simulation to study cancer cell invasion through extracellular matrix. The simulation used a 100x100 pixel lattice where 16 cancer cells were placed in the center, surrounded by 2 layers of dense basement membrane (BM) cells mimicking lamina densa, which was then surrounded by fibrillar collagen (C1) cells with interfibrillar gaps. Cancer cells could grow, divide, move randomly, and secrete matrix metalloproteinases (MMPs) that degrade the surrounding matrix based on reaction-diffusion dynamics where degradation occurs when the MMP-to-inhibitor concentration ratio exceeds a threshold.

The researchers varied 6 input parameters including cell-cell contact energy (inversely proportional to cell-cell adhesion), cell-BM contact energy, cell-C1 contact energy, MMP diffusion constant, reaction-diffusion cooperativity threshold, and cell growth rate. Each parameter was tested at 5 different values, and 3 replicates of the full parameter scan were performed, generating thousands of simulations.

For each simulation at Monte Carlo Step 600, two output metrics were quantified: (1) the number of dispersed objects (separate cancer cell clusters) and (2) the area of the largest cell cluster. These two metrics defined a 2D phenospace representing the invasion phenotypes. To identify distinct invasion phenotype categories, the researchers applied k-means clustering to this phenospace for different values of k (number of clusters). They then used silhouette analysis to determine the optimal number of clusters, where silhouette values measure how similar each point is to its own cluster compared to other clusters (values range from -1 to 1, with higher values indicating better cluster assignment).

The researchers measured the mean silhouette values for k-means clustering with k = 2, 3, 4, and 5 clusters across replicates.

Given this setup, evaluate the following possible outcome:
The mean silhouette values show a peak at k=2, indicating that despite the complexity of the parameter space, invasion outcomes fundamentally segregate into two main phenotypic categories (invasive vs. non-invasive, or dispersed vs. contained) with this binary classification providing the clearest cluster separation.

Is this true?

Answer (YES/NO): NO